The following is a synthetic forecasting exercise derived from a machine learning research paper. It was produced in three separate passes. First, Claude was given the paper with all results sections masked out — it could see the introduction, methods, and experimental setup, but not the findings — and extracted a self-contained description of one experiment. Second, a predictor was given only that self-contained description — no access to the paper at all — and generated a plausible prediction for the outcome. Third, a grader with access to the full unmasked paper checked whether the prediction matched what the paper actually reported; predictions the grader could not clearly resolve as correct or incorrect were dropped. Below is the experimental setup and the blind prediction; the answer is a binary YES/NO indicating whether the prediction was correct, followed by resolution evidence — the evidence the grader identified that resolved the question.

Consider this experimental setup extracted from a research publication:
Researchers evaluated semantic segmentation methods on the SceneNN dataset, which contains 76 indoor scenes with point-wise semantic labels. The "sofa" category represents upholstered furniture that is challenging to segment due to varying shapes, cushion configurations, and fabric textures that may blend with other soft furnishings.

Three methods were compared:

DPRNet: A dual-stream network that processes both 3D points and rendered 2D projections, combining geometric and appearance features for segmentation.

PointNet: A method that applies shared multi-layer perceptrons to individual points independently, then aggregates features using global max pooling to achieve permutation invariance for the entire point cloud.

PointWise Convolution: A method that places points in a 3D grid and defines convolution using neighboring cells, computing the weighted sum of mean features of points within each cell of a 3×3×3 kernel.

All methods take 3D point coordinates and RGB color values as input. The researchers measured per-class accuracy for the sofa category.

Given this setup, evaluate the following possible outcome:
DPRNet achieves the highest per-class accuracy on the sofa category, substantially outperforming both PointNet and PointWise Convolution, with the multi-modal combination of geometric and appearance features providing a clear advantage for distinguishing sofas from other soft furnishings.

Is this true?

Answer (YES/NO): NO